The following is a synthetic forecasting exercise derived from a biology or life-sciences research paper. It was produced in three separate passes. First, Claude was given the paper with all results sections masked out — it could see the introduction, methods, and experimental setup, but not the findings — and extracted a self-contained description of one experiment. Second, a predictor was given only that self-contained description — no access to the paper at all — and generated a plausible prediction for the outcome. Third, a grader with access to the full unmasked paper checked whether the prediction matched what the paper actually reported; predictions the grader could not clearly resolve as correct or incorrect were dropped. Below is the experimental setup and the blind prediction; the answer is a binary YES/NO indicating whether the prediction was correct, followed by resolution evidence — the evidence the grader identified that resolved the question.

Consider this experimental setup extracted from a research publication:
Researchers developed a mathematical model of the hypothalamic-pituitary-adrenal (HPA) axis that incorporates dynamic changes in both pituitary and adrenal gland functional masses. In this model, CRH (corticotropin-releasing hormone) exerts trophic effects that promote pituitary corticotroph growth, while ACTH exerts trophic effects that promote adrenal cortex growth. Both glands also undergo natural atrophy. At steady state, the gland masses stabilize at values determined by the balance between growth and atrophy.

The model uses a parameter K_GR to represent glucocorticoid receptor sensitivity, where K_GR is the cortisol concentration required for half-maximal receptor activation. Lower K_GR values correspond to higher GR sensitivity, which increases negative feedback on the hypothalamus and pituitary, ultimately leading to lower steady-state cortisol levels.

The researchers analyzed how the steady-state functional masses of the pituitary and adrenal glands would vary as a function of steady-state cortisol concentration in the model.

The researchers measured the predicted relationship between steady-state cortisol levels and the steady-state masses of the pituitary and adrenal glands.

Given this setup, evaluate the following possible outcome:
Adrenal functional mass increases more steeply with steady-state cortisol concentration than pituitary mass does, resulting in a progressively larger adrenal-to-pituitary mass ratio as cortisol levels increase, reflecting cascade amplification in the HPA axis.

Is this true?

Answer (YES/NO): NO